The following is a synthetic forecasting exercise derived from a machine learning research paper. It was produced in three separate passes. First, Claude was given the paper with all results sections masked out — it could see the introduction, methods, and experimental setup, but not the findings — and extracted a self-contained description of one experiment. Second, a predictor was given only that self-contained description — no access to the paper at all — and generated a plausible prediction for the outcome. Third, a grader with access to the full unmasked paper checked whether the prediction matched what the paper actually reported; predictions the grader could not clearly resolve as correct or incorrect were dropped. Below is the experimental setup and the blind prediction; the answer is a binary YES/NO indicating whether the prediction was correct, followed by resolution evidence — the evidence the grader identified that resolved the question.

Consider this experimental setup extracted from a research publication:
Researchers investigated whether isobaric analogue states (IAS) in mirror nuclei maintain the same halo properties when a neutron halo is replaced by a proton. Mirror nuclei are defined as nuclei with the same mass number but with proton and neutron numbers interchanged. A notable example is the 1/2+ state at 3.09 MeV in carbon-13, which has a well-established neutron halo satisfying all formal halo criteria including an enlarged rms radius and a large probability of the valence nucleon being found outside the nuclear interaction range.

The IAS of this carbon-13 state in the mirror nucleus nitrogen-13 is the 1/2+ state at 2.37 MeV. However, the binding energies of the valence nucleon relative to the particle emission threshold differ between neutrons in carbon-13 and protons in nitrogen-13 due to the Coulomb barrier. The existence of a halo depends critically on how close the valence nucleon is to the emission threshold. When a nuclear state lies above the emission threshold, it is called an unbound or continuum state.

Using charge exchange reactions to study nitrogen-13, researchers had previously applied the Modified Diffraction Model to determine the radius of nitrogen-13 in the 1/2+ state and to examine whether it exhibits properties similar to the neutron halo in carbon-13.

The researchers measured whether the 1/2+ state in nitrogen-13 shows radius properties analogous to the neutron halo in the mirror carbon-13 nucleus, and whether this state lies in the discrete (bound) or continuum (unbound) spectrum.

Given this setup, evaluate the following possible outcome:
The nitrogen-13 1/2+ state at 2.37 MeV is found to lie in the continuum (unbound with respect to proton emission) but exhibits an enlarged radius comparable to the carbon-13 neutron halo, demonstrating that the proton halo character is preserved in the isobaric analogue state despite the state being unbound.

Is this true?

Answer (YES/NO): NO